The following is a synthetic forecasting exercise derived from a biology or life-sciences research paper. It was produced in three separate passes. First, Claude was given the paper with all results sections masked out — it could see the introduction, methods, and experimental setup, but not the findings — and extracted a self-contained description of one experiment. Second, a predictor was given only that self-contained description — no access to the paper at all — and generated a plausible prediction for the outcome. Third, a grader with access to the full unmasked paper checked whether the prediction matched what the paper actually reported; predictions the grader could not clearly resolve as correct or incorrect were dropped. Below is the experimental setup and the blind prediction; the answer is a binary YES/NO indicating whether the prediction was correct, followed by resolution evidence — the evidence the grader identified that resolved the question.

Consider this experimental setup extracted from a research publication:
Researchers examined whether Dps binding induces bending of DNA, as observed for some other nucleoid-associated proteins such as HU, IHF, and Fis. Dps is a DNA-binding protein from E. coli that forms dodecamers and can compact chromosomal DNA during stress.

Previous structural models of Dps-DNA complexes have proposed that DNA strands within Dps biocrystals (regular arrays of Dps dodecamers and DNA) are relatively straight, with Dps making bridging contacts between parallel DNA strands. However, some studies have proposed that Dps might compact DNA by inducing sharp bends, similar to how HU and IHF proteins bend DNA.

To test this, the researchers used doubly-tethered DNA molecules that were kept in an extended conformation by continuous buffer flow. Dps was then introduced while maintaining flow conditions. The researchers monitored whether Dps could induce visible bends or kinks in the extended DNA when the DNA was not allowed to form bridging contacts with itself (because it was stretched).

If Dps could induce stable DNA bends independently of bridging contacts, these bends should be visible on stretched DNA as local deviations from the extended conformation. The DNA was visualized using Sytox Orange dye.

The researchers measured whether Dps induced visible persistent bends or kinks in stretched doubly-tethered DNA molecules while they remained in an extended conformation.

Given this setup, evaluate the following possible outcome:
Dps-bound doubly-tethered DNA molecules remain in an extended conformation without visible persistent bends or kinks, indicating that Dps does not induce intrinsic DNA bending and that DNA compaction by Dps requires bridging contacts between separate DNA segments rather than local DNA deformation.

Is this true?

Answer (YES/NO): YES